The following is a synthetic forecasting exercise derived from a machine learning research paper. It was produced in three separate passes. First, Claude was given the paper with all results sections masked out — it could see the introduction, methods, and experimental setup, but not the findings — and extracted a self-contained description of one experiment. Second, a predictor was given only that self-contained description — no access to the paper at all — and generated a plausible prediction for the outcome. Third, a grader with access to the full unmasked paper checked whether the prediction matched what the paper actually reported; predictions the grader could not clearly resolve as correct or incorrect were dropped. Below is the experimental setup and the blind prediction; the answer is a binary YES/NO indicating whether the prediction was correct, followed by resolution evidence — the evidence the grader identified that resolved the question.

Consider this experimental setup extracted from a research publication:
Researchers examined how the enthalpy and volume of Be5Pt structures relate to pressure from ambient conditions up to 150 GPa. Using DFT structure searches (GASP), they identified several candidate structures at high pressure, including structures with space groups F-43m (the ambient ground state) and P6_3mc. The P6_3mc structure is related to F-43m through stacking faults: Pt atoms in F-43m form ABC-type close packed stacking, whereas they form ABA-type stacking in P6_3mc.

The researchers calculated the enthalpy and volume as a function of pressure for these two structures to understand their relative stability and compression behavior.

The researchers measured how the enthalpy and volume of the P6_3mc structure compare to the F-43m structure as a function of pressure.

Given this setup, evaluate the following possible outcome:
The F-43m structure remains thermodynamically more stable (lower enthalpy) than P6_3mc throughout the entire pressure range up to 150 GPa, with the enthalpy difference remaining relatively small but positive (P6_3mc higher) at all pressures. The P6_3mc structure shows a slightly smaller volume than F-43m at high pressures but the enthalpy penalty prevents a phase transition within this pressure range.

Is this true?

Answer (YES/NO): NO